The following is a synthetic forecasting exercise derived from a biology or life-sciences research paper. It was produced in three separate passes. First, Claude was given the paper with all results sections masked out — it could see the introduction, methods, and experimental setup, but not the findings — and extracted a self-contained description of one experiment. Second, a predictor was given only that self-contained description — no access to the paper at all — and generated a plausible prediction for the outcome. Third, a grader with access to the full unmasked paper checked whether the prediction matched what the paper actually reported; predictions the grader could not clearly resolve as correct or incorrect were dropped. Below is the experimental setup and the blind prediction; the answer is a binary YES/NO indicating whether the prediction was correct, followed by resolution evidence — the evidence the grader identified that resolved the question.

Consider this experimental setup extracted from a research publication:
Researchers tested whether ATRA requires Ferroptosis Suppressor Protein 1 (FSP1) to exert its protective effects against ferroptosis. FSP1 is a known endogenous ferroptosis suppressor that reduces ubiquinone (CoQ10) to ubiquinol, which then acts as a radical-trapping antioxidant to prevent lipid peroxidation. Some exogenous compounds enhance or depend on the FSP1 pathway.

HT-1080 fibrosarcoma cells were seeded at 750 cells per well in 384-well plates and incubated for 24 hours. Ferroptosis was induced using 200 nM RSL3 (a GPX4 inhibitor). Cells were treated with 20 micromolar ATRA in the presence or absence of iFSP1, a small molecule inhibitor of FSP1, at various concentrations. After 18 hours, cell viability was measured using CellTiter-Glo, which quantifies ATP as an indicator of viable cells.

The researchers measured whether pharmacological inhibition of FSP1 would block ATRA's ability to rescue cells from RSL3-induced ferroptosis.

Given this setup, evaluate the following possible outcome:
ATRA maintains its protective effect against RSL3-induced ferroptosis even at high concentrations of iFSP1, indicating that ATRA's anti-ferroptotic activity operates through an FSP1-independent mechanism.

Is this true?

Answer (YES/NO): NO